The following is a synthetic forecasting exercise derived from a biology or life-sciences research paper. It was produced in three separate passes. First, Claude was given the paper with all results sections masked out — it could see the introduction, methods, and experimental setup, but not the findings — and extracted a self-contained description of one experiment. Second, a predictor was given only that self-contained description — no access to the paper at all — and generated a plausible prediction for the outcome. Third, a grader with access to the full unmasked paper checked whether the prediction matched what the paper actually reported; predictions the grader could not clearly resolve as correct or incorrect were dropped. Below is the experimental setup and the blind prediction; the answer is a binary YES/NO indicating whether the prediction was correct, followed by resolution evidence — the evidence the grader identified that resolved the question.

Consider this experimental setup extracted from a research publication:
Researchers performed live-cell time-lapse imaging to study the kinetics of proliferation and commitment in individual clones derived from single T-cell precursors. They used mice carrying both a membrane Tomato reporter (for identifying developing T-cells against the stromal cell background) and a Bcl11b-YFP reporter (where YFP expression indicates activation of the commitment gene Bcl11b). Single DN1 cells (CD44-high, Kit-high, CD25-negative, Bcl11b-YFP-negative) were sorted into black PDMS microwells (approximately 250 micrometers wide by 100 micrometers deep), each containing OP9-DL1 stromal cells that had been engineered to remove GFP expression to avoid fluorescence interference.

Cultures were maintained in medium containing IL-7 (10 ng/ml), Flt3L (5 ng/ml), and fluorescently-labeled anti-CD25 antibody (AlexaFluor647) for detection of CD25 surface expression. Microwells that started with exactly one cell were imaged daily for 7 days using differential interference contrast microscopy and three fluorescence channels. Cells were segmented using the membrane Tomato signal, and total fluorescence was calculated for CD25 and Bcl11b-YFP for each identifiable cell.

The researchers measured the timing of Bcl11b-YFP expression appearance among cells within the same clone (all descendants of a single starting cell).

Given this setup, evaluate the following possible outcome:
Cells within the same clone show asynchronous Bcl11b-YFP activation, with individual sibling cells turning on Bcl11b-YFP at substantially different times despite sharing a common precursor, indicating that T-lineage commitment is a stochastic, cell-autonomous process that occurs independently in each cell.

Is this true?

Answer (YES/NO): YES